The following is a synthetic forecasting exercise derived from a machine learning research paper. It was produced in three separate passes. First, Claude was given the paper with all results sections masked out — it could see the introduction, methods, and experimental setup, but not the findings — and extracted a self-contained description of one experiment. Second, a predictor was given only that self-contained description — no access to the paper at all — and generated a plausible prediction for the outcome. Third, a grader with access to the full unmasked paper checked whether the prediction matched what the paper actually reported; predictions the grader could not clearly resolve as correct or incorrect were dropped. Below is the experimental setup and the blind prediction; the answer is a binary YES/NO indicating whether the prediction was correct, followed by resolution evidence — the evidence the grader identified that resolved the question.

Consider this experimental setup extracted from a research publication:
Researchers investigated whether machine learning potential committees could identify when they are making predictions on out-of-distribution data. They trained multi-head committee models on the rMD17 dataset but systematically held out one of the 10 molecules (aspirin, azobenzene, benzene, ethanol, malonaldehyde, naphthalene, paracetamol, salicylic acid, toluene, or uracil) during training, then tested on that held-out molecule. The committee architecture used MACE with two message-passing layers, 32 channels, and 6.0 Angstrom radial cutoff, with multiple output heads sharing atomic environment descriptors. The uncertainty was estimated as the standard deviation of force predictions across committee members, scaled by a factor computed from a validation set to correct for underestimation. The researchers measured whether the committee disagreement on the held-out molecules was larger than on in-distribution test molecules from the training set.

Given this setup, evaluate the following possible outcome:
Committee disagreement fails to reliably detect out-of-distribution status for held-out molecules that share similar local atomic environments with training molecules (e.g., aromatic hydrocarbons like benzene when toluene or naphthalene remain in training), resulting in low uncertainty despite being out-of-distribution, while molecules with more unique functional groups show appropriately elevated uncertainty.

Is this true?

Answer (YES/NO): NO